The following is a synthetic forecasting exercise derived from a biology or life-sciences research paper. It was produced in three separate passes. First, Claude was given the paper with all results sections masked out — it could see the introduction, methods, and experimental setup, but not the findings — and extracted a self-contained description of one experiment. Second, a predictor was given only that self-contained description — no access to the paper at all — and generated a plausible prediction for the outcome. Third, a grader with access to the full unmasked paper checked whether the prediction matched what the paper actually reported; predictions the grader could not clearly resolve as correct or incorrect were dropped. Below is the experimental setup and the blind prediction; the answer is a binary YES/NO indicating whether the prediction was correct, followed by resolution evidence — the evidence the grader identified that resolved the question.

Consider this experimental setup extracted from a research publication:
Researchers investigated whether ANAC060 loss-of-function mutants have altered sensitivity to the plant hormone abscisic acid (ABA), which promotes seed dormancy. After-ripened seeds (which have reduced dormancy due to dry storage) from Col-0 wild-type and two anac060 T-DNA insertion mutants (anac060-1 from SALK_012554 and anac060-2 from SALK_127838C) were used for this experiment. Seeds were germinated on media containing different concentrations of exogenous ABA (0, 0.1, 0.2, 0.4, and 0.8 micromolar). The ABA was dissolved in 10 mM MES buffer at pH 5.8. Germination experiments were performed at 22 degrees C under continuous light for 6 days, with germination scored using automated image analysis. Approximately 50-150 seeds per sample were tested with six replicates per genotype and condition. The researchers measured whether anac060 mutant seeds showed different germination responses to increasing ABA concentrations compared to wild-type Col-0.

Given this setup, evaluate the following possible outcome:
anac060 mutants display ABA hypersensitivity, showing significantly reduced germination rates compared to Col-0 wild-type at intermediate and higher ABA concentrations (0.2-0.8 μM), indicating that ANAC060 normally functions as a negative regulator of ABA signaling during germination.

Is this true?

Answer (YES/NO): YES